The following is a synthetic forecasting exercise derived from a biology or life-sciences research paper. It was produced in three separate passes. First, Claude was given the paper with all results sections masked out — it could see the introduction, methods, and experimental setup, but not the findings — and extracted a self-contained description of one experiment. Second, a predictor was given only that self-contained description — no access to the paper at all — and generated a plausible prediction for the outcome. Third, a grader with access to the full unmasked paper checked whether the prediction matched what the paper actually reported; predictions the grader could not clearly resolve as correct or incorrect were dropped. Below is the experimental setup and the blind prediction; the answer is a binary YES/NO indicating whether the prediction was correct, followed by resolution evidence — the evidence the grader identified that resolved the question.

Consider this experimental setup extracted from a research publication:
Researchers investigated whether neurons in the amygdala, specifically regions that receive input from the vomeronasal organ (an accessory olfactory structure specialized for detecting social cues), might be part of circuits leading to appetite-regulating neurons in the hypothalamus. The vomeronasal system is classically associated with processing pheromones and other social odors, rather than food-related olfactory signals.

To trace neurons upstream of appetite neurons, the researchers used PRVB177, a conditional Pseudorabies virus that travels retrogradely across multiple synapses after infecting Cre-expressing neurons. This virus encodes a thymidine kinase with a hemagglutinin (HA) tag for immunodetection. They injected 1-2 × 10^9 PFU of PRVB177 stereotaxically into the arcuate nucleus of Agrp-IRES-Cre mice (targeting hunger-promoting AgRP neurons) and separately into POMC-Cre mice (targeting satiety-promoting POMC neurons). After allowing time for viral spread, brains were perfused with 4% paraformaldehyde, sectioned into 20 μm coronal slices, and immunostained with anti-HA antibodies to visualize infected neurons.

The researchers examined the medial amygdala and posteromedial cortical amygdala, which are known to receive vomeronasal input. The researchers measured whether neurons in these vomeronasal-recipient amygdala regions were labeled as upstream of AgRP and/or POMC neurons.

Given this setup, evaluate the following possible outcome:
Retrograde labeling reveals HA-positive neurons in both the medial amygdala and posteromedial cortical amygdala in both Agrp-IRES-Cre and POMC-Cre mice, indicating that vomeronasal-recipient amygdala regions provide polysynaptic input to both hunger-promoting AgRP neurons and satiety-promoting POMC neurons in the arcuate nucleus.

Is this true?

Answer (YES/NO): YES